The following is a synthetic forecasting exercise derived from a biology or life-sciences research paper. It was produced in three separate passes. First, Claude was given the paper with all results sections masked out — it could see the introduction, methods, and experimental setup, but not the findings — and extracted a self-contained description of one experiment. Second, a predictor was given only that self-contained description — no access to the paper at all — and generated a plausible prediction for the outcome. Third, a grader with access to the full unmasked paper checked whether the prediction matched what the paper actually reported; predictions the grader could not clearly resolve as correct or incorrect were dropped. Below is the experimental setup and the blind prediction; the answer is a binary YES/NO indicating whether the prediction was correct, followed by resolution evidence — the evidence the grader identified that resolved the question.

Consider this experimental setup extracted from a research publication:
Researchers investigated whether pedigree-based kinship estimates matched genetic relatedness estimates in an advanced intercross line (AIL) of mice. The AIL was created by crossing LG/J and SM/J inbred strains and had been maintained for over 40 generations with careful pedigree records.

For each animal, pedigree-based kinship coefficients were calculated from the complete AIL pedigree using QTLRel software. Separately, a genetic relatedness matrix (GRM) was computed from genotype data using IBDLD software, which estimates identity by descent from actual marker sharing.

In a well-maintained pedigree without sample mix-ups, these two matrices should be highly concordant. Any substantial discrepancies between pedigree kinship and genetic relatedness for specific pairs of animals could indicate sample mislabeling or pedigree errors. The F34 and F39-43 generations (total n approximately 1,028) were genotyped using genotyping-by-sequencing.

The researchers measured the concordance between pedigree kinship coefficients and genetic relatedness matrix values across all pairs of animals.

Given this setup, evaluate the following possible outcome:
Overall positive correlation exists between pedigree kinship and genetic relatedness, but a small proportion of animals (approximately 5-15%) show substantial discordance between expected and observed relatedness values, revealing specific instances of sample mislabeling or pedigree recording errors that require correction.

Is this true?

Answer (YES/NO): NO